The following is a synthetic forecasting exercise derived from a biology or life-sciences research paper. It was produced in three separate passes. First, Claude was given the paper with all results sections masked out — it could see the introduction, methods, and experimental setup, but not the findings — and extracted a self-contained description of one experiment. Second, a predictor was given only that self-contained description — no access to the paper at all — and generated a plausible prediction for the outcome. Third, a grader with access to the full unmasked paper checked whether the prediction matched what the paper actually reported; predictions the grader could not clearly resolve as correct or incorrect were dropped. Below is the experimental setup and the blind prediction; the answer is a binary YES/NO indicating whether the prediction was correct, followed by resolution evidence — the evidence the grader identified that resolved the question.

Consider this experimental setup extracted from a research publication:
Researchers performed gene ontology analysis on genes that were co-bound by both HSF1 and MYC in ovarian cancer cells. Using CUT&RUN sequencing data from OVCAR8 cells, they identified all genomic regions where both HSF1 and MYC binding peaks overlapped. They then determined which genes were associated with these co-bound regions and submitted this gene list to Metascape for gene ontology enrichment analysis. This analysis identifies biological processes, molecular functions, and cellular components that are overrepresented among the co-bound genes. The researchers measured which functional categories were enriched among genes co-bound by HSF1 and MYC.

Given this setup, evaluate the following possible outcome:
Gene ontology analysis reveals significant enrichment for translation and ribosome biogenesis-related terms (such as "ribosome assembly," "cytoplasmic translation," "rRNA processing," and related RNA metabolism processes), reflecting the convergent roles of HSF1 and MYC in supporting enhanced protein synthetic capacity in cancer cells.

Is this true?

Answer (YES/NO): NO